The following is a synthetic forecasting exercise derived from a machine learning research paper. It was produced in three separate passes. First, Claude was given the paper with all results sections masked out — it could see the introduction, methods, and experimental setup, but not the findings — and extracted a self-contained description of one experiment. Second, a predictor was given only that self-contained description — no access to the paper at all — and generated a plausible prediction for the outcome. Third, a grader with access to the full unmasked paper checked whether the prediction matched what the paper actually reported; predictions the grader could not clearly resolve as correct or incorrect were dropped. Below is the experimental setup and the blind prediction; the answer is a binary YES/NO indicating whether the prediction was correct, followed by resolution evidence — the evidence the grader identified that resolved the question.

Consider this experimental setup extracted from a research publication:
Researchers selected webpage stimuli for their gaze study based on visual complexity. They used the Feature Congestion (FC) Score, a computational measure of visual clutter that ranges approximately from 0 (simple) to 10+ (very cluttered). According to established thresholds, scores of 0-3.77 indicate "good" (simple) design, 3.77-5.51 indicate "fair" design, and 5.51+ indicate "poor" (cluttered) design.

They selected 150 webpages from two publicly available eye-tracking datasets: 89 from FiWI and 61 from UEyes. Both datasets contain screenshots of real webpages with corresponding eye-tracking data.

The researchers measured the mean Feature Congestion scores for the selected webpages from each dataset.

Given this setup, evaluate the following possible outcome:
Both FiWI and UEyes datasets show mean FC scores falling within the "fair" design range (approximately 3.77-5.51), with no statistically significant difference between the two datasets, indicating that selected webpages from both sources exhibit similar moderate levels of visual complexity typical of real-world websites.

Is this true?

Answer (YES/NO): NO